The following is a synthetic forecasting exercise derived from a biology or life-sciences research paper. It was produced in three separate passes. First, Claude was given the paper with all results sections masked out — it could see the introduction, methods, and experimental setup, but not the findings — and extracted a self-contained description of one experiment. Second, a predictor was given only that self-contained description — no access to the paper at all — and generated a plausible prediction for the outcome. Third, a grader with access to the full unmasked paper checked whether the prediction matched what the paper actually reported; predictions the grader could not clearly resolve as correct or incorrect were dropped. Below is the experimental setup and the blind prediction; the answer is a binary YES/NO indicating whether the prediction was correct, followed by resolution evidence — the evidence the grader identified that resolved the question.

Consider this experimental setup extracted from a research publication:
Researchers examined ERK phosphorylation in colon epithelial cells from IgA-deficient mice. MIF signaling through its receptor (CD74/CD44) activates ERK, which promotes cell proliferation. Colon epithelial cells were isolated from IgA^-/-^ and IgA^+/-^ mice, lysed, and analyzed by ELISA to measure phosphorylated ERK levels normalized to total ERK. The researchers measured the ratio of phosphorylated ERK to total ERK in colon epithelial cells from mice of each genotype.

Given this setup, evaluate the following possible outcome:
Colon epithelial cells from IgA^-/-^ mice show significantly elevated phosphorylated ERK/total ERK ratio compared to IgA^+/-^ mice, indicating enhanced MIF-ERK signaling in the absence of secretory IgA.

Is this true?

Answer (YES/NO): YES